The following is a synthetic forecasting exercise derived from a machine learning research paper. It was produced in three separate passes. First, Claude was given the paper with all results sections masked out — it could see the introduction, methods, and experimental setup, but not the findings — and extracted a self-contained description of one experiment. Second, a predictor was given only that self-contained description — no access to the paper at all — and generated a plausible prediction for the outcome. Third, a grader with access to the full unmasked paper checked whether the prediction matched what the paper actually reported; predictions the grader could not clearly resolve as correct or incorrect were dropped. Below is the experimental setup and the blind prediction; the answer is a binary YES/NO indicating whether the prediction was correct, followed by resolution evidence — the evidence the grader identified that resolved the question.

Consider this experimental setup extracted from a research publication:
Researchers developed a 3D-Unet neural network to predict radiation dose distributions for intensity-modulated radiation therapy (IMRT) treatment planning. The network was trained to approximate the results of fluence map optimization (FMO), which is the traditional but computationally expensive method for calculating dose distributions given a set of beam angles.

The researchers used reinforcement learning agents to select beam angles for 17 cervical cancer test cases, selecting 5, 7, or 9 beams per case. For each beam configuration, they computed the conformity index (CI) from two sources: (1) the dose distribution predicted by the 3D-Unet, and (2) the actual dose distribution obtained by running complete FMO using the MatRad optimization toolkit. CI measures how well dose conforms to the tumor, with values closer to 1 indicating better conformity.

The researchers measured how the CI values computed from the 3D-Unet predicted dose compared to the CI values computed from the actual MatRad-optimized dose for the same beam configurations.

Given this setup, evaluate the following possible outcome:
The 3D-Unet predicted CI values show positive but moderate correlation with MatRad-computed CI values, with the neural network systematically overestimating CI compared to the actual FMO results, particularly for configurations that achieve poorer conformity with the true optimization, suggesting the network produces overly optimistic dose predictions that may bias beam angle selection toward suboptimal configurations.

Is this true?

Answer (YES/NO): NO